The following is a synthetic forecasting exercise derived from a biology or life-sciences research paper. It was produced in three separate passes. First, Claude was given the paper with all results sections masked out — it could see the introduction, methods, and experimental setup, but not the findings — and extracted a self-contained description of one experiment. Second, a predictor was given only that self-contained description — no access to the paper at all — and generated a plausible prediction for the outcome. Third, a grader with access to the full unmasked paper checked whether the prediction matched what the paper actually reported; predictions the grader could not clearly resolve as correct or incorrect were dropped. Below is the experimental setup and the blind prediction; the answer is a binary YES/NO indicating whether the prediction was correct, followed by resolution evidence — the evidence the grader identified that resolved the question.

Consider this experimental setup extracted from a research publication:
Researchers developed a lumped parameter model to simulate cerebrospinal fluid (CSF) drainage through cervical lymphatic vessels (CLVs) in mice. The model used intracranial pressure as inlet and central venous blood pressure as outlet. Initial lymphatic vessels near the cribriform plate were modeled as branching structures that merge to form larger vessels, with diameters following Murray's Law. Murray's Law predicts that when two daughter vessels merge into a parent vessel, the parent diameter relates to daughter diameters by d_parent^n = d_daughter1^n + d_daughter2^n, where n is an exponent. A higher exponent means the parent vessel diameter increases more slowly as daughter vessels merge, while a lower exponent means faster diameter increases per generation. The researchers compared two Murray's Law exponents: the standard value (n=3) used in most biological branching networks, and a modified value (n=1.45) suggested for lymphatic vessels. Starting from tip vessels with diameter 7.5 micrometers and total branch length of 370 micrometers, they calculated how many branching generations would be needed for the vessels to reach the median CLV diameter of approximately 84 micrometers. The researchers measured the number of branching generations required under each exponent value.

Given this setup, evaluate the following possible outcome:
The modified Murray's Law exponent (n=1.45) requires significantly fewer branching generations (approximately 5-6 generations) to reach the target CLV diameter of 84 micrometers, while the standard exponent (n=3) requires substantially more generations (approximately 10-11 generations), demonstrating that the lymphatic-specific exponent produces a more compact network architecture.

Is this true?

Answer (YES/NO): YES